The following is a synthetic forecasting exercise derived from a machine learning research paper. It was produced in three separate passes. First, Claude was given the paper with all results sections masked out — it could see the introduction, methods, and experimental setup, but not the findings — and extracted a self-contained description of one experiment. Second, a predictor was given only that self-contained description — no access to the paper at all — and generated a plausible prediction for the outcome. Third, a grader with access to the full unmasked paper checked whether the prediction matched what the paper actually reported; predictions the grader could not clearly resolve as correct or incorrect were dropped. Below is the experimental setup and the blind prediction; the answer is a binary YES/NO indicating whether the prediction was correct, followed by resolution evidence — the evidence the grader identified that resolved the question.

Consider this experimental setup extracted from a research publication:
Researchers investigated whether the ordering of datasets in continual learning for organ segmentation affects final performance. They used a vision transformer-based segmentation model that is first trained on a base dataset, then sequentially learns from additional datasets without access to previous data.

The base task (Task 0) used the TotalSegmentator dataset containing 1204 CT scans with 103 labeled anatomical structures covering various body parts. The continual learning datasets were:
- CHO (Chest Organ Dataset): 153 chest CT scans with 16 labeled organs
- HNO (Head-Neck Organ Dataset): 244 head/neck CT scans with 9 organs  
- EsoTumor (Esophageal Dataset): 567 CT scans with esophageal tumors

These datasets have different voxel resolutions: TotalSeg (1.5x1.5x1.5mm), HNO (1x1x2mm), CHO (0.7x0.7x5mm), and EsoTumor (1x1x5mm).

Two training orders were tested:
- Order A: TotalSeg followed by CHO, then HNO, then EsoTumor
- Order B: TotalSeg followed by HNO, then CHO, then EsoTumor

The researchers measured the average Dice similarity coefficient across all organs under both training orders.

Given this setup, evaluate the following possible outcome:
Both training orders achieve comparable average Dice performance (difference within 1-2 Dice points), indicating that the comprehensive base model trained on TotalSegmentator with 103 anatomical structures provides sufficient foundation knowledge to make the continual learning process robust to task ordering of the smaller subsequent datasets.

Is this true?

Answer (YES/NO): YES